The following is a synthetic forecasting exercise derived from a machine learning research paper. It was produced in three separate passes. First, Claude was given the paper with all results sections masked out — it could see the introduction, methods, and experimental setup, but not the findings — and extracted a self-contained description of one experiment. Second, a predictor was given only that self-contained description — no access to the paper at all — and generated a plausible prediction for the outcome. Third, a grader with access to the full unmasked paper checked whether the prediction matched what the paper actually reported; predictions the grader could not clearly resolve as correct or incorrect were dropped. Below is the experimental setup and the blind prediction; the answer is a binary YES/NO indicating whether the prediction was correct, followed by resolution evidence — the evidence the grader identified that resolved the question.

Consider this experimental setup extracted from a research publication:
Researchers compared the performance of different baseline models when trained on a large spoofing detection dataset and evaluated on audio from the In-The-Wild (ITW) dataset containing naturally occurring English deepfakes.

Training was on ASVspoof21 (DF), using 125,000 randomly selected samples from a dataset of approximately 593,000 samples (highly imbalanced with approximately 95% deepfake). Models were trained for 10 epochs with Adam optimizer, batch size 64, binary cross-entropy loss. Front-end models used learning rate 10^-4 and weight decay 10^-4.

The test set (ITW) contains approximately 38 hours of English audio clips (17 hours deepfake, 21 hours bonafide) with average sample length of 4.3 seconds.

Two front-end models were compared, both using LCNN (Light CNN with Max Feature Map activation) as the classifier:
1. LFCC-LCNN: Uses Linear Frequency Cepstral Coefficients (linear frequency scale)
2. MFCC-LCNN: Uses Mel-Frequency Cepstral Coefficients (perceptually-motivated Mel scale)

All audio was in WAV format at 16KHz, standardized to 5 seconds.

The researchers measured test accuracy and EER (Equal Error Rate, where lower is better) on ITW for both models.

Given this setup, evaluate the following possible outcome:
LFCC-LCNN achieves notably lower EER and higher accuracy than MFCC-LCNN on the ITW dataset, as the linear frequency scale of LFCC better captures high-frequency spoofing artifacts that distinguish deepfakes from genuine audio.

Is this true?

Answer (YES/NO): YES